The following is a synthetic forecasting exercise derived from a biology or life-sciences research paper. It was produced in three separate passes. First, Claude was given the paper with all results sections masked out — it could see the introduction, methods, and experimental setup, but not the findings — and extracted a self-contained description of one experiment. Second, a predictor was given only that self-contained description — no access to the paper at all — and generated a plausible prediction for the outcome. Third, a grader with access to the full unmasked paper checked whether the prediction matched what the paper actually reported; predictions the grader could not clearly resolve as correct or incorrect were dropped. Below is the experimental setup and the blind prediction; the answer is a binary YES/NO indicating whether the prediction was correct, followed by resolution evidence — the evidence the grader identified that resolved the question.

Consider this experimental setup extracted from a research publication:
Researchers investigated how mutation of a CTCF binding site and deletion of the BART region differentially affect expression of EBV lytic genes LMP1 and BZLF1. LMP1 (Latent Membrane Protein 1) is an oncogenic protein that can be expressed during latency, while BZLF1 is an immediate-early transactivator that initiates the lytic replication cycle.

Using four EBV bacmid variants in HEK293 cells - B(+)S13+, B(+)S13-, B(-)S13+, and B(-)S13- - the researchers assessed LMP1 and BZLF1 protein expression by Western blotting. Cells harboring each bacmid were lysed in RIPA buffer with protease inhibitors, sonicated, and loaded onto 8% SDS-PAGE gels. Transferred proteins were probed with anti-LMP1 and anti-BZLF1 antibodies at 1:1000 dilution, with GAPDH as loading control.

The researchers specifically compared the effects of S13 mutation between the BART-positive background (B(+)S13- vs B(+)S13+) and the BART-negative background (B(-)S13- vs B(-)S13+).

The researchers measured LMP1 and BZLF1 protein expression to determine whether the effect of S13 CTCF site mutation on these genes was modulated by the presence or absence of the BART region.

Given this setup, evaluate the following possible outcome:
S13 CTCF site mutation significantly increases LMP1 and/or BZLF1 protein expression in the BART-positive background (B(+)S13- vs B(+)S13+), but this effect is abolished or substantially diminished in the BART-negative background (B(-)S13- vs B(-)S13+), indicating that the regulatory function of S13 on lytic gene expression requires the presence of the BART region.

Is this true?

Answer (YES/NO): NO